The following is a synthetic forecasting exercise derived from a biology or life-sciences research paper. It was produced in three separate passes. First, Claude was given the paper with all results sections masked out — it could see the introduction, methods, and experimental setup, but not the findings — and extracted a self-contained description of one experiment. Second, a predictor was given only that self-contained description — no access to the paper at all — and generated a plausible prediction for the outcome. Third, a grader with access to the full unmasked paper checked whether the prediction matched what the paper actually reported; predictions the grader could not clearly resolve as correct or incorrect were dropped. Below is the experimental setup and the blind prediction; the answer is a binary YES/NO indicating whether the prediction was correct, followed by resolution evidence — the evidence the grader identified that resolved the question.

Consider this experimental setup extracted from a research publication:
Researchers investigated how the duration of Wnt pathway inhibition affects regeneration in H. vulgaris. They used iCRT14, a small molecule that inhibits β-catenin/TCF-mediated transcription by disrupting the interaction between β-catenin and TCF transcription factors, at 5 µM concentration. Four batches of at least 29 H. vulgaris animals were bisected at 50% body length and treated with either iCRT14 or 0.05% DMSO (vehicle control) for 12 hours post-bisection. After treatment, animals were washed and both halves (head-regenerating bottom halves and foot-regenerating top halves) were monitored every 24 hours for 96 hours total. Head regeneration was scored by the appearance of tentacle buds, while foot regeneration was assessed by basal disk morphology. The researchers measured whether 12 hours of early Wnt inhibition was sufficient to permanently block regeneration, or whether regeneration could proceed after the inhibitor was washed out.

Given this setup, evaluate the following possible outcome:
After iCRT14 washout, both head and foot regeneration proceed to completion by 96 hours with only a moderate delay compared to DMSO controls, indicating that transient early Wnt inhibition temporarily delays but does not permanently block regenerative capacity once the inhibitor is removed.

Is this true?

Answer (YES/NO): NO